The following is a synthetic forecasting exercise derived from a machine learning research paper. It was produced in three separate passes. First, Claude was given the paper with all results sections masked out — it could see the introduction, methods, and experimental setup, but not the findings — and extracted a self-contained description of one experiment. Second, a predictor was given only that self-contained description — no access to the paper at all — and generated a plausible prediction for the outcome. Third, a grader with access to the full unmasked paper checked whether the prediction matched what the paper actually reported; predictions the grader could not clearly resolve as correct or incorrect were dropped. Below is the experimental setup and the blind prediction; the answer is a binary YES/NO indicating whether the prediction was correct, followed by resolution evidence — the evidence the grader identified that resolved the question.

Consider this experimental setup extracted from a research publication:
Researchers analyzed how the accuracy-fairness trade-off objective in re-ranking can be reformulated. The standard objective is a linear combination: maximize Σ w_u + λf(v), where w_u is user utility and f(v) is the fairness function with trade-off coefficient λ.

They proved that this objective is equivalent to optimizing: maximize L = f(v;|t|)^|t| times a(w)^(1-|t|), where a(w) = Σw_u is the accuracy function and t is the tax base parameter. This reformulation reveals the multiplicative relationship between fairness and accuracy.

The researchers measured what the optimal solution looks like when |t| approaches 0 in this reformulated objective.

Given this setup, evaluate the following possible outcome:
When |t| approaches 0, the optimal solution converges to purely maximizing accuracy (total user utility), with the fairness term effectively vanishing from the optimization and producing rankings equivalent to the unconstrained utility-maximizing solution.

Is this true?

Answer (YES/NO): YES